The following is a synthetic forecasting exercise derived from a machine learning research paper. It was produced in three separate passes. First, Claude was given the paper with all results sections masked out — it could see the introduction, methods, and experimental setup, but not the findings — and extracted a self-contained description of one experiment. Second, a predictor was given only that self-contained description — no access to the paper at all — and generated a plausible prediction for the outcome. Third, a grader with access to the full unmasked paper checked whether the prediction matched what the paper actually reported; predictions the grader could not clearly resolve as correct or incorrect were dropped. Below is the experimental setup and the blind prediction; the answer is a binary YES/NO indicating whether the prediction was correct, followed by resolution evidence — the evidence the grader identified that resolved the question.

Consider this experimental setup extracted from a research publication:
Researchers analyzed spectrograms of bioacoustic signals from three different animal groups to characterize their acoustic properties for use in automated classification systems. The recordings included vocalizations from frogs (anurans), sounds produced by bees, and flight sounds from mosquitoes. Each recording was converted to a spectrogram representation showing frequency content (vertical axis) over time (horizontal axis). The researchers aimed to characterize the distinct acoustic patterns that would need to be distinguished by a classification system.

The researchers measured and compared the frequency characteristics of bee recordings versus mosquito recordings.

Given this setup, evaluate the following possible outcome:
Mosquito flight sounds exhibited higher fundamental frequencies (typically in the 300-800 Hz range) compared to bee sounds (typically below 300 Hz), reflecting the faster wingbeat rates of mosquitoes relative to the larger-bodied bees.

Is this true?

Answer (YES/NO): NO